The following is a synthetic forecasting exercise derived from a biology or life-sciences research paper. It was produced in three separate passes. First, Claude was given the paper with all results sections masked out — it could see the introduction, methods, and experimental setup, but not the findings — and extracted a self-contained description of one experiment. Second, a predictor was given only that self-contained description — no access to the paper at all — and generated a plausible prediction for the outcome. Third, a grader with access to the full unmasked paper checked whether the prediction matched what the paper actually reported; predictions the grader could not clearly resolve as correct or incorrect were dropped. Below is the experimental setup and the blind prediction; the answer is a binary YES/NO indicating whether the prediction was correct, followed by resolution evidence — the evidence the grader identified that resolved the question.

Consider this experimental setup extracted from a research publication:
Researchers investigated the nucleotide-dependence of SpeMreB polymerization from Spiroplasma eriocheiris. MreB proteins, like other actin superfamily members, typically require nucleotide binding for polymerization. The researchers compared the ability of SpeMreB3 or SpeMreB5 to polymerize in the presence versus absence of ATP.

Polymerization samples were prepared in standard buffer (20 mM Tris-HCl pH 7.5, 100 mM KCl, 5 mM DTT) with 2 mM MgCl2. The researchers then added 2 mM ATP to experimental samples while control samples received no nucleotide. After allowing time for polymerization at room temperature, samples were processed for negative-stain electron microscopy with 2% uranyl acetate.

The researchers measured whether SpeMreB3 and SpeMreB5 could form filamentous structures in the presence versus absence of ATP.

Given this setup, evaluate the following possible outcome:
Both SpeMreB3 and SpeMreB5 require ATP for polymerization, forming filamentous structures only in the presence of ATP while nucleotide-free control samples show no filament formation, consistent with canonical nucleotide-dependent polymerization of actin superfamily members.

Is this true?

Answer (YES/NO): YES